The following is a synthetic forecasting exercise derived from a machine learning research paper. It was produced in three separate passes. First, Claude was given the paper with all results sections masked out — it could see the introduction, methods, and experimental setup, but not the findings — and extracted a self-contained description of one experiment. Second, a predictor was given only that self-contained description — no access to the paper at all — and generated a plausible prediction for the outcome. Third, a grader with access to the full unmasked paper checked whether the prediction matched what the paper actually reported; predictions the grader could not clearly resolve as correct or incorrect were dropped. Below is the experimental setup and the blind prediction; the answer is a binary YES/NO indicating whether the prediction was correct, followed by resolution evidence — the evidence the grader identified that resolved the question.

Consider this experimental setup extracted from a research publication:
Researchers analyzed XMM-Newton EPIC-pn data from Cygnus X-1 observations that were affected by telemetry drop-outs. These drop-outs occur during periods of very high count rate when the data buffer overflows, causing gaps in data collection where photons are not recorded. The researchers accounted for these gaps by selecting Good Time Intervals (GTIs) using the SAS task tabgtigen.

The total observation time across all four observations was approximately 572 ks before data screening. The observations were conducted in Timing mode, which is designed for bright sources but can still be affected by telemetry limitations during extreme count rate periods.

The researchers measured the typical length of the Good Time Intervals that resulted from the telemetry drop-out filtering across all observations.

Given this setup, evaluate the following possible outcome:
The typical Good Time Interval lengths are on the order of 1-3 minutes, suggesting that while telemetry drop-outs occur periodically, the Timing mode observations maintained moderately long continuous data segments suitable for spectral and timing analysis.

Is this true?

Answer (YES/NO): NO